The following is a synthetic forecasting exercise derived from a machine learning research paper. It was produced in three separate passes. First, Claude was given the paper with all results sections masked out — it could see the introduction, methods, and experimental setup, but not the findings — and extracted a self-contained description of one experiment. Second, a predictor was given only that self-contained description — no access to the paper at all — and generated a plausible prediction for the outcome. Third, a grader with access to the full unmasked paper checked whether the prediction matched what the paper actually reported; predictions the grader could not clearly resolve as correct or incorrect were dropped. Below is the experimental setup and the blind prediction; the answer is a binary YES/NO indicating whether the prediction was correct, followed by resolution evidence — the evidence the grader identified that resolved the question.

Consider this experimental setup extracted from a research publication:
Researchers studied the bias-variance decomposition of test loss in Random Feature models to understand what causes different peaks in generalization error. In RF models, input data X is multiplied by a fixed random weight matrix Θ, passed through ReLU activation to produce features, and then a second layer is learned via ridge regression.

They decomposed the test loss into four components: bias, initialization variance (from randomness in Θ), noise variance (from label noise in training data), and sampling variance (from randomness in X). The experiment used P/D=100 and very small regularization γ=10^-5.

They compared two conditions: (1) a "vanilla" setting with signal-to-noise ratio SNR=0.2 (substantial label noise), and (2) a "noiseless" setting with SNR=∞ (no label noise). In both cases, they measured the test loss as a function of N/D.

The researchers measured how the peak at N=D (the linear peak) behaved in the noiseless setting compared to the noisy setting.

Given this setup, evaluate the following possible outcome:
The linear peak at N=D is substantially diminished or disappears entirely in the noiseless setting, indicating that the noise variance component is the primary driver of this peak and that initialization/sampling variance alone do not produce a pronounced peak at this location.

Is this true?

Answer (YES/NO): YES